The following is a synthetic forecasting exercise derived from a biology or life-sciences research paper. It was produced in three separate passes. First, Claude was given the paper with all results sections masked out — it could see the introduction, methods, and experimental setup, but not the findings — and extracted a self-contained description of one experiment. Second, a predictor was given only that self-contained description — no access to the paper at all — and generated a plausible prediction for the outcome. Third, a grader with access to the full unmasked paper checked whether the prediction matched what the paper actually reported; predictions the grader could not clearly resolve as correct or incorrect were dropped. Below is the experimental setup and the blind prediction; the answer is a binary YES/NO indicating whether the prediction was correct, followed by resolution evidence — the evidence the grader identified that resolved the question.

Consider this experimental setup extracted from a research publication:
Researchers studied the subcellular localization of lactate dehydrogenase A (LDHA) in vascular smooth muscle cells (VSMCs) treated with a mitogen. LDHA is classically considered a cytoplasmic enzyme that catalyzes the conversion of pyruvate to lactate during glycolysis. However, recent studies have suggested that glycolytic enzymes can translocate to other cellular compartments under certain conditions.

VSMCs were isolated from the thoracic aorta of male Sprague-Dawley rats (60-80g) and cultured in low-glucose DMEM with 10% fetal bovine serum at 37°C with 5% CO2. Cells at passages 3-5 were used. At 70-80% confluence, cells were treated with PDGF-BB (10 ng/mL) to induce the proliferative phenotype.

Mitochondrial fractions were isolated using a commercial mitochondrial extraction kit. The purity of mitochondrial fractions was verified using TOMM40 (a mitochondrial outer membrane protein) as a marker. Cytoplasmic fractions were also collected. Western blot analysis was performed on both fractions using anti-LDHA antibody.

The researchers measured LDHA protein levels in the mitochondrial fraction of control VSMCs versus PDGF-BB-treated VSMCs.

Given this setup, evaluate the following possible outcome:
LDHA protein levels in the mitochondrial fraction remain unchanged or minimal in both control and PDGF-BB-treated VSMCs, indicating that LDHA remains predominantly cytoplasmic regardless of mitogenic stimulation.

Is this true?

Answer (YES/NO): NO